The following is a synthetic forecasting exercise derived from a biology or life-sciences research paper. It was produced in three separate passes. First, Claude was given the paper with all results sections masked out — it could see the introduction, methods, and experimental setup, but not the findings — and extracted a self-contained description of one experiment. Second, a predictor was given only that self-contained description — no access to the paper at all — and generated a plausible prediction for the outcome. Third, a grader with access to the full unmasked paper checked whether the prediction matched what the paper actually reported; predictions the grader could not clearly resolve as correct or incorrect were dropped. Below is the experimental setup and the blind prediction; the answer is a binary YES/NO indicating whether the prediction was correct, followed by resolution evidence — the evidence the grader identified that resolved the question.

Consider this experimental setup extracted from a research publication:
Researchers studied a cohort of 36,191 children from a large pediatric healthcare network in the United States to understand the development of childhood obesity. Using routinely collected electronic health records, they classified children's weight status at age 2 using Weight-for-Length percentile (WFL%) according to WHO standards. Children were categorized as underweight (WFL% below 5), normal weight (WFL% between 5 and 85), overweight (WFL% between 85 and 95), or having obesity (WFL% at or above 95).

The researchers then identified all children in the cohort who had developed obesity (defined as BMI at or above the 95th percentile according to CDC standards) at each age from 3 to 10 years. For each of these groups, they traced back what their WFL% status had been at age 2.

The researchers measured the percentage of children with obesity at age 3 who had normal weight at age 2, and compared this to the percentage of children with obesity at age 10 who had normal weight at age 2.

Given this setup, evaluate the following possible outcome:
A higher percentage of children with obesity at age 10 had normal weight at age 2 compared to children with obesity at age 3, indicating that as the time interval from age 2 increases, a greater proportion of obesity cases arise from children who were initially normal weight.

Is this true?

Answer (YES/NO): YES